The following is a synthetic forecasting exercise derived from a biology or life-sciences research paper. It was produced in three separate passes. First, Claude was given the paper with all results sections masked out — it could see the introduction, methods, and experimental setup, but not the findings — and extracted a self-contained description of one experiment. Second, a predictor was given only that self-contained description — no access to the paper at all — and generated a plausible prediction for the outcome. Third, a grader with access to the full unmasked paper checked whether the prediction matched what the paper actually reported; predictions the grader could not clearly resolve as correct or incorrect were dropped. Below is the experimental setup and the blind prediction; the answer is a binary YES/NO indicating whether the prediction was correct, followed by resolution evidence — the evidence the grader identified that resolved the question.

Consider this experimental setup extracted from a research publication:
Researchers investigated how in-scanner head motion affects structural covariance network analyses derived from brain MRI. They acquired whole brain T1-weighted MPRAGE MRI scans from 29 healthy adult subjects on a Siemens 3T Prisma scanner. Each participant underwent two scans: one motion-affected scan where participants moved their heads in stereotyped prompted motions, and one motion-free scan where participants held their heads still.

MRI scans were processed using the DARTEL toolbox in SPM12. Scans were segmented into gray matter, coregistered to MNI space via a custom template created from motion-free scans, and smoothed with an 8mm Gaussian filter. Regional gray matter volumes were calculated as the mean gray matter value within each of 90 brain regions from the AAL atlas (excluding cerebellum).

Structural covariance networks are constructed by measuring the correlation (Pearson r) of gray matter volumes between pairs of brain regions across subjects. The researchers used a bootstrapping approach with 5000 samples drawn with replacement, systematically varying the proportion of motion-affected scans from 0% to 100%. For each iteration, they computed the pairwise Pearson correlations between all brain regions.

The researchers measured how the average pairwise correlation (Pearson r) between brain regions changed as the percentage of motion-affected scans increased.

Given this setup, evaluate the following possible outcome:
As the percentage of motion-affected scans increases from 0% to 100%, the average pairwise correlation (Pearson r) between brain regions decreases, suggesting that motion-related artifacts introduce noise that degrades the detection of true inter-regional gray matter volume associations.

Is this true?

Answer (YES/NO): NO